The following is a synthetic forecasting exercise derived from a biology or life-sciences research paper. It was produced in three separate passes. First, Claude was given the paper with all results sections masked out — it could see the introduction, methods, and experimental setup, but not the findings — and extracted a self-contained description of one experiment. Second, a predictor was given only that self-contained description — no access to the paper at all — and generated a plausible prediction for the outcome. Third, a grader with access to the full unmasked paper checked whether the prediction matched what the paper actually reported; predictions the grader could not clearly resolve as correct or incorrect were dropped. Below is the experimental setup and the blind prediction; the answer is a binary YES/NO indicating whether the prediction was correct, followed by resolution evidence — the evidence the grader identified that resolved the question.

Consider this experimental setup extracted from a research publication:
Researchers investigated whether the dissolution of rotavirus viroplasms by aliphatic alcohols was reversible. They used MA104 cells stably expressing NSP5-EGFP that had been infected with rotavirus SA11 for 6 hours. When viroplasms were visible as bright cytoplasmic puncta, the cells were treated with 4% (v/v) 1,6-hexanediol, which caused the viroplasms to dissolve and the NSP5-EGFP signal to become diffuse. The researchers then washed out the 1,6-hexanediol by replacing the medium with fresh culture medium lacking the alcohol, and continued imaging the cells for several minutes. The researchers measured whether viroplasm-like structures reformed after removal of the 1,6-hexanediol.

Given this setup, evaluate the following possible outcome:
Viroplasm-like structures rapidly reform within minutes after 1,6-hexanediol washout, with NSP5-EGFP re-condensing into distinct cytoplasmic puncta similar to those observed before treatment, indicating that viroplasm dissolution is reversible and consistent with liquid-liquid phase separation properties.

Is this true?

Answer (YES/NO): NO